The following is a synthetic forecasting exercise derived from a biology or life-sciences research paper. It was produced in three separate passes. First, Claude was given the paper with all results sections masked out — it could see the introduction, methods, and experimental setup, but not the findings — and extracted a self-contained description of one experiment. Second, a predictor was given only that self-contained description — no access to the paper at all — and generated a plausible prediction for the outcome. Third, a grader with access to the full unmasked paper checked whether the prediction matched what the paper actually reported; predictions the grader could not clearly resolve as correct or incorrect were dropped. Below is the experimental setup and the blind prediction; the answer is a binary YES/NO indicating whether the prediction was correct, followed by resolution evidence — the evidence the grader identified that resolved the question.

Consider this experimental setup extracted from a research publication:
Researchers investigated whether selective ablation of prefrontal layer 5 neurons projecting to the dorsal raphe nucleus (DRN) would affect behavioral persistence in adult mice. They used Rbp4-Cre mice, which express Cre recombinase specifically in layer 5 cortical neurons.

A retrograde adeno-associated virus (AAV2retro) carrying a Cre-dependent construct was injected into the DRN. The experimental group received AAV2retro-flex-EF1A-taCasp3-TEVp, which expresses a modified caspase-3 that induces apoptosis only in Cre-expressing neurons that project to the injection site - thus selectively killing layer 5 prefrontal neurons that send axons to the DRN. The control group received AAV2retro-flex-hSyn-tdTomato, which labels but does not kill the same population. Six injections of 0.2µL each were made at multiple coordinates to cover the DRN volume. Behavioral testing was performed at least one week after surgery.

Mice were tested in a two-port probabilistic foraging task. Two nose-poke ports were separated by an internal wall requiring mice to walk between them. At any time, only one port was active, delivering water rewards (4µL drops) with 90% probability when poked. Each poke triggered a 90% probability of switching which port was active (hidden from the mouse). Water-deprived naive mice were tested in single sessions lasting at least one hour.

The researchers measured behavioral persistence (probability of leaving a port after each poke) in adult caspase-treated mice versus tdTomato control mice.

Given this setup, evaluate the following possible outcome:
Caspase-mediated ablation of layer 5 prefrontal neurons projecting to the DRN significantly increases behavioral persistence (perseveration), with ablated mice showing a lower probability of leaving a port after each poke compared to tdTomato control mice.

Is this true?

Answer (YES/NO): NO